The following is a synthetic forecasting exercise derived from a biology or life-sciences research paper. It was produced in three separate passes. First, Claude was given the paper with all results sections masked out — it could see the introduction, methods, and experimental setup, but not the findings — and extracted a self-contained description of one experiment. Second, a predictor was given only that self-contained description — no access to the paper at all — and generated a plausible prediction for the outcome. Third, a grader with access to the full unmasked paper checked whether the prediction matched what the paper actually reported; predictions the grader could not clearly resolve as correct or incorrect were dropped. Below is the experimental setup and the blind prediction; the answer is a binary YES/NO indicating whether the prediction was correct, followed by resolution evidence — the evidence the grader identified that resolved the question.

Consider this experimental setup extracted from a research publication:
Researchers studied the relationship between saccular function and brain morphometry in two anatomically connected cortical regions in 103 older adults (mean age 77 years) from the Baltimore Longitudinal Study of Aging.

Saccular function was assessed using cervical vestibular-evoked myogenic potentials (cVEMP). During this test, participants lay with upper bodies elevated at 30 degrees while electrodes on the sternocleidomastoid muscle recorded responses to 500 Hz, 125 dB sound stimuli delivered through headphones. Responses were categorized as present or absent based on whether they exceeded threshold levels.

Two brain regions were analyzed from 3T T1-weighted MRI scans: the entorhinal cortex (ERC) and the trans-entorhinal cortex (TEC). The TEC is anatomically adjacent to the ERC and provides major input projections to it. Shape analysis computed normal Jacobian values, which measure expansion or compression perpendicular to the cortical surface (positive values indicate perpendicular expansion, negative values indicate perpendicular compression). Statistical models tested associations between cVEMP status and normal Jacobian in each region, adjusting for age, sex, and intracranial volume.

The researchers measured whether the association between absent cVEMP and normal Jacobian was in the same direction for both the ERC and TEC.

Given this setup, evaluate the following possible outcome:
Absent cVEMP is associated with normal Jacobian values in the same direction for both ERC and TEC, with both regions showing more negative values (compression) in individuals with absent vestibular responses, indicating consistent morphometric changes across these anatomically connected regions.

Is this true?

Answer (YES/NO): YES